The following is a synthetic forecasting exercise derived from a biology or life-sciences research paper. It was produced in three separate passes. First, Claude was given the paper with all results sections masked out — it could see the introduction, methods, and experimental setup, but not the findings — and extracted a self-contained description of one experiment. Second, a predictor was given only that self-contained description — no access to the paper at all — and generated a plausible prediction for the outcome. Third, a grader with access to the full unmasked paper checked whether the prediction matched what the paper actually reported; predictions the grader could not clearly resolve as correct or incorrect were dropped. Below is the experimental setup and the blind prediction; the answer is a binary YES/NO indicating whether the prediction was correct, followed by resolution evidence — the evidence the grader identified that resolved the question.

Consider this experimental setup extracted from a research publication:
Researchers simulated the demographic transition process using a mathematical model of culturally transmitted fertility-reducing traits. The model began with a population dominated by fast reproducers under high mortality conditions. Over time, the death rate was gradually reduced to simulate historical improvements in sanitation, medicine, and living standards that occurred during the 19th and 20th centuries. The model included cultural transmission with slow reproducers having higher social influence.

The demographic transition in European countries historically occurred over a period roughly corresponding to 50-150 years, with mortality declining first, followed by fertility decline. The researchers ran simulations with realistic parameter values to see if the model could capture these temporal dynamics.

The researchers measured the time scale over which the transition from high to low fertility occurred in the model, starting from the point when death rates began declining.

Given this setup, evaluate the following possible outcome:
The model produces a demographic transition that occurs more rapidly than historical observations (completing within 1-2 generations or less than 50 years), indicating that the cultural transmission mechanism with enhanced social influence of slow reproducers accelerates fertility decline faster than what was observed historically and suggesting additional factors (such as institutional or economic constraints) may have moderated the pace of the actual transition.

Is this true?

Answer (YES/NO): NO